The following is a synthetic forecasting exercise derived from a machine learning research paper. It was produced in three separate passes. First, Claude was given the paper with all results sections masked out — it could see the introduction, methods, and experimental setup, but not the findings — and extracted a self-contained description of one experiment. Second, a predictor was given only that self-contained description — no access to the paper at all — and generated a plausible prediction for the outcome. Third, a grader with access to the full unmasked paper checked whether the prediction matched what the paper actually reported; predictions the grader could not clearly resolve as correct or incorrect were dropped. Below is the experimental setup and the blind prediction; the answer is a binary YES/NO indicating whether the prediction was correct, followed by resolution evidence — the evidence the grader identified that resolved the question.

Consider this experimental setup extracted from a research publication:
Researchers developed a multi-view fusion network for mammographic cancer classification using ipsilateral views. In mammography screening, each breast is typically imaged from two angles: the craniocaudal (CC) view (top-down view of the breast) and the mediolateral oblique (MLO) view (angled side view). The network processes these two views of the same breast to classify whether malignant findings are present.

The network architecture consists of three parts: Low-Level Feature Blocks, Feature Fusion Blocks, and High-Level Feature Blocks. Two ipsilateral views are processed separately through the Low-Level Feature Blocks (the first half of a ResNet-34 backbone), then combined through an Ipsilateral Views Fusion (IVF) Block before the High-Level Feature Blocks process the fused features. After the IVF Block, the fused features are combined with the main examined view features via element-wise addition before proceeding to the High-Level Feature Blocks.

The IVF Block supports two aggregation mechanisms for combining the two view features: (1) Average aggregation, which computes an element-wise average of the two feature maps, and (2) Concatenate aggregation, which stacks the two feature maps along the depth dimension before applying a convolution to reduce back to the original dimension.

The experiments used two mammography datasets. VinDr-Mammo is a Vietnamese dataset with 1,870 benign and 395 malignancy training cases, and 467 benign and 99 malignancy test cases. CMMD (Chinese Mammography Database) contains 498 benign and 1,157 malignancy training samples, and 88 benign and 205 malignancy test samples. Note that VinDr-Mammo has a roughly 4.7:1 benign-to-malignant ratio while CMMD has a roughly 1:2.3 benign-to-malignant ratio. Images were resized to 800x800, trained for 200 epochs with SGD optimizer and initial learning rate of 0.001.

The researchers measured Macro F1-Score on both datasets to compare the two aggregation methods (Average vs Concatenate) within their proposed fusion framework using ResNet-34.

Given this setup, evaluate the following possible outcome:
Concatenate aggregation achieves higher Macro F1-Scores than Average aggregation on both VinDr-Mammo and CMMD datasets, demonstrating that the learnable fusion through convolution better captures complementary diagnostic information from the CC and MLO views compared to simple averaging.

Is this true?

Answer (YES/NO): NO